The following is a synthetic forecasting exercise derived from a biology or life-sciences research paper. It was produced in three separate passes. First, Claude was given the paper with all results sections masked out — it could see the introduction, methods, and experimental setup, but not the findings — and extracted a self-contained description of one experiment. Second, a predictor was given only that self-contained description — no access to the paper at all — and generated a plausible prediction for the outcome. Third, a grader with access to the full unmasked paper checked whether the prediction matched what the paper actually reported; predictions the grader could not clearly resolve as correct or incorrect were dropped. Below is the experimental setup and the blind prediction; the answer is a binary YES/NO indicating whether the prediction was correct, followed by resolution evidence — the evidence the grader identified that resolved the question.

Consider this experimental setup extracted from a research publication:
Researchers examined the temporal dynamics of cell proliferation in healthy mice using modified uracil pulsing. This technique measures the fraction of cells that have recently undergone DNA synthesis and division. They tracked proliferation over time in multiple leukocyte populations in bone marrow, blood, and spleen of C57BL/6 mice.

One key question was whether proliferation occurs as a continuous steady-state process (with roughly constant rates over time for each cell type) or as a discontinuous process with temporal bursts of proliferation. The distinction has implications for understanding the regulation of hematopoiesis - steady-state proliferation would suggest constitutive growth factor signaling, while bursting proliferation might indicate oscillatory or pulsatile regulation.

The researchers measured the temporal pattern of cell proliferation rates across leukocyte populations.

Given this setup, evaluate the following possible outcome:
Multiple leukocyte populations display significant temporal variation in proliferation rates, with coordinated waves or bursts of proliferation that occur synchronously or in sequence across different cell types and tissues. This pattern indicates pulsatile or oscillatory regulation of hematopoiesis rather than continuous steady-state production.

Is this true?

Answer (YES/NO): YES